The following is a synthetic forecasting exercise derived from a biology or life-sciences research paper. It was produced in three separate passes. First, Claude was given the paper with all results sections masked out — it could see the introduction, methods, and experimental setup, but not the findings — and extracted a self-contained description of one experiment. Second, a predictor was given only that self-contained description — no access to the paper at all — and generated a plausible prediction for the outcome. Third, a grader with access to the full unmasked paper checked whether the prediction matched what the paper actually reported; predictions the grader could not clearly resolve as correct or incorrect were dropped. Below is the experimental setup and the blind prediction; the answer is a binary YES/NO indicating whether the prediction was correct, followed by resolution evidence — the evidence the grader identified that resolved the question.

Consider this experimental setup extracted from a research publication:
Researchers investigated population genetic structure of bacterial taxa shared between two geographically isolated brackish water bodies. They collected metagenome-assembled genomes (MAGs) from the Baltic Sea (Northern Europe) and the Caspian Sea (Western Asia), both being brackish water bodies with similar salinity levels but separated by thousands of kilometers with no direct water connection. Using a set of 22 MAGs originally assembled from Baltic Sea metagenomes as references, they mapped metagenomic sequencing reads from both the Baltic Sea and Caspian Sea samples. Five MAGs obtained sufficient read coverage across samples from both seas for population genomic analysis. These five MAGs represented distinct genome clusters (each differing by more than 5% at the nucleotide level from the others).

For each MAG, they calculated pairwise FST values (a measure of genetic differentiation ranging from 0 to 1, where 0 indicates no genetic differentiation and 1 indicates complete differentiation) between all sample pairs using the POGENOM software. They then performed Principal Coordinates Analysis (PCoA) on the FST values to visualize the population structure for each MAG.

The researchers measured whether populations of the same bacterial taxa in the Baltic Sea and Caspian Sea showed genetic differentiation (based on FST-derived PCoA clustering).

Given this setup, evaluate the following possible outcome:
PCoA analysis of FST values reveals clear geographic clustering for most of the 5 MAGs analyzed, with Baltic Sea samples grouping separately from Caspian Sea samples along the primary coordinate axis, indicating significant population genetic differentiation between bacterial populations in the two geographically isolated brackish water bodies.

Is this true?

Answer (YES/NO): YES